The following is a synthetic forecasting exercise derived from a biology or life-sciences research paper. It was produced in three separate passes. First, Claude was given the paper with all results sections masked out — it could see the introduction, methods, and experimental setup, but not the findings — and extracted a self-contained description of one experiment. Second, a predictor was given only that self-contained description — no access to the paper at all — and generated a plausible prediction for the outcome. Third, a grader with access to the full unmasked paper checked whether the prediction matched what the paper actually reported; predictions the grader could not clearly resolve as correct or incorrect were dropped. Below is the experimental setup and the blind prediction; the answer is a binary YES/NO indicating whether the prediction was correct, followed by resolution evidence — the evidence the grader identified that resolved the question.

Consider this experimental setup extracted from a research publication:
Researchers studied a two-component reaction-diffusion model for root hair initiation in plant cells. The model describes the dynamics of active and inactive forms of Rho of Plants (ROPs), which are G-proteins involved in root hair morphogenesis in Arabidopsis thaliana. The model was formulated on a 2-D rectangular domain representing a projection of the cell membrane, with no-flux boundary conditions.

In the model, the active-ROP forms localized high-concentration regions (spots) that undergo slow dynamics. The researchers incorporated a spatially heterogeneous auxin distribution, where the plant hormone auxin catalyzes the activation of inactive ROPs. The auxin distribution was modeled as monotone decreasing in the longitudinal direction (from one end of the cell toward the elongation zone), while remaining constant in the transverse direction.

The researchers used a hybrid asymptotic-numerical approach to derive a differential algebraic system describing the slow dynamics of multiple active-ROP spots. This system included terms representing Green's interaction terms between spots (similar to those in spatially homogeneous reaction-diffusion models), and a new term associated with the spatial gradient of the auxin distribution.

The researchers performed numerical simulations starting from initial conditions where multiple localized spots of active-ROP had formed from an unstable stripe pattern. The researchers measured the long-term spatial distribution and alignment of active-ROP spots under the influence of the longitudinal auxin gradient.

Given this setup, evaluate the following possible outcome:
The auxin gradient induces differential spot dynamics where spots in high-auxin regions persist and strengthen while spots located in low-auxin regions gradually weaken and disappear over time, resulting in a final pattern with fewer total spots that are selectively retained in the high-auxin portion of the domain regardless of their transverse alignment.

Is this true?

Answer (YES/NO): NO